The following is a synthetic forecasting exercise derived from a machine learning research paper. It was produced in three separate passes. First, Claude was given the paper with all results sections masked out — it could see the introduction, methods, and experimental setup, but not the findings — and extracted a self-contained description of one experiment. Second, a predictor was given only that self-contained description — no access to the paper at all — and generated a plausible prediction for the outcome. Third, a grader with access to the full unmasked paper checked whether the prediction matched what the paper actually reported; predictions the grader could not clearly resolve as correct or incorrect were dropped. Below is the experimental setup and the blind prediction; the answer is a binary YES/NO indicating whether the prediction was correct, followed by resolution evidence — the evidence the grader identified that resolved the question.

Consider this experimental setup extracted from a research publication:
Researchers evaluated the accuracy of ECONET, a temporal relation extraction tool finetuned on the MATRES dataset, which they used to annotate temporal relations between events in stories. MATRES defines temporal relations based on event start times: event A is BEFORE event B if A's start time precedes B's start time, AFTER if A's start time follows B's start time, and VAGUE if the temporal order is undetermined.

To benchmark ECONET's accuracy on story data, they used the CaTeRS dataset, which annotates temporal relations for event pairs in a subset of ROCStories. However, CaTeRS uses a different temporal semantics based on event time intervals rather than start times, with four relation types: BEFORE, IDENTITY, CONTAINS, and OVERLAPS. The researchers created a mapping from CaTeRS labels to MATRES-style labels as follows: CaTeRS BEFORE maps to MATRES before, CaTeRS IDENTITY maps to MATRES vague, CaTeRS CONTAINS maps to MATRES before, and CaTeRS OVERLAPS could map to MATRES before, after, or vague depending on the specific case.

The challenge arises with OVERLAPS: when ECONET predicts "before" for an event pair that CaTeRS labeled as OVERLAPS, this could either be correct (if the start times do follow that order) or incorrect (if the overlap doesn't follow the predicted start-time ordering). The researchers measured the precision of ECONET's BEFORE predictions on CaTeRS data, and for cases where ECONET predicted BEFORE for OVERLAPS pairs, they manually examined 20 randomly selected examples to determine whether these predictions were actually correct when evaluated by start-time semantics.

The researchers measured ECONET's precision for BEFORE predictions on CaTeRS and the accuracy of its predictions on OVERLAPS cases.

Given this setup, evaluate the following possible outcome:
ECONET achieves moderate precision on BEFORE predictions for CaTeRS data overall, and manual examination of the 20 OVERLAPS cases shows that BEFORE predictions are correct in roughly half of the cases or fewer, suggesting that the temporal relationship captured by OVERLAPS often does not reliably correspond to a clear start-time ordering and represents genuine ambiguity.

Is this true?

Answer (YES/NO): NO